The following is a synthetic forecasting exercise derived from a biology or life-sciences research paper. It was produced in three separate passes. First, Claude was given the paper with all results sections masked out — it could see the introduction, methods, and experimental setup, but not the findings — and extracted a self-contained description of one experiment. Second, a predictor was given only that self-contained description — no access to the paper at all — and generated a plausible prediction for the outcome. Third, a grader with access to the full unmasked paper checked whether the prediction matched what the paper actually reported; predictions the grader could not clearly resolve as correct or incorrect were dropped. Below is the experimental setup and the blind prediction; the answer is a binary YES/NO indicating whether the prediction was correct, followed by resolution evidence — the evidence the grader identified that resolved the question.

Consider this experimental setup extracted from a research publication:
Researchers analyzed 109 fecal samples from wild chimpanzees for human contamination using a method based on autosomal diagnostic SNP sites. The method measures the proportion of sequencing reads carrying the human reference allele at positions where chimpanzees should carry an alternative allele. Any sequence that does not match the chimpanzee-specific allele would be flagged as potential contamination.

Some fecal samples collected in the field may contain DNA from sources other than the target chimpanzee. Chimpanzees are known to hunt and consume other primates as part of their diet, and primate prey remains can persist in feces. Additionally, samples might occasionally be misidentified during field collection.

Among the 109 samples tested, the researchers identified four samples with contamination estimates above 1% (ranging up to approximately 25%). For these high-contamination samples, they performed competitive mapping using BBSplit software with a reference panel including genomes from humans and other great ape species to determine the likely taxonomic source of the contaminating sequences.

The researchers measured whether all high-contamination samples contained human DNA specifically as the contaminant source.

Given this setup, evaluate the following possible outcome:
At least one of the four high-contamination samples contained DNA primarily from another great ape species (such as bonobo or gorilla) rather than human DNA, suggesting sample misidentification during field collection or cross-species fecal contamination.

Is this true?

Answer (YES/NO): NO